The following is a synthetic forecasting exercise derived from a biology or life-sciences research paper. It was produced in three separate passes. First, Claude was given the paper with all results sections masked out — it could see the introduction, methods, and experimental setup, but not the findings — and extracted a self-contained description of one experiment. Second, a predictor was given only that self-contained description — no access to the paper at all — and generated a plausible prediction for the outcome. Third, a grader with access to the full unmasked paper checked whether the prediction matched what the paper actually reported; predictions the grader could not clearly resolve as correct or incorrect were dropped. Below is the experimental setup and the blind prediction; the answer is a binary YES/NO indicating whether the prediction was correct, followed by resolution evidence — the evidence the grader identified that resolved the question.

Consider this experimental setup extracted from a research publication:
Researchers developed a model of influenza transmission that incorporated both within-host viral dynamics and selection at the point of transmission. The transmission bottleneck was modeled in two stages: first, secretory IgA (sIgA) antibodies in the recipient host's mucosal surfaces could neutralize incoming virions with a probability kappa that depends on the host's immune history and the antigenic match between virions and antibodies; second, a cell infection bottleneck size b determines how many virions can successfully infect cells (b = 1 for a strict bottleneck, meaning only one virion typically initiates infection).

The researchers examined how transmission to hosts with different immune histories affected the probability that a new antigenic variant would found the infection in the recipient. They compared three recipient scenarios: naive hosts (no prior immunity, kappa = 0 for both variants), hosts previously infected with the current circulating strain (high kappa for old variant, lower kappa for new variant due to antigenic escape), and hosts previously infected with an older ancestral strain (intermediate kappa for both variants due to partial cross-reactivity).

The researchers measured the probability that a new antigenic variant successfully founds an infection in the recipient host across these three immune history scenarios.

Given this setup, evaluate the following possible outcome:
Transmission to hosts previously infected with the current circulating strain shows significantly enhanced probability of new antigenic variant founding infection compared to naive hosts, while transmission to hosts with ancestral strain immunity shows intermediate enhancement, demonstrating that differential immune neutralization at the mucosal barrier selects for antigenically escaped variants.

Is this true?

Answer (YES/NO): NO